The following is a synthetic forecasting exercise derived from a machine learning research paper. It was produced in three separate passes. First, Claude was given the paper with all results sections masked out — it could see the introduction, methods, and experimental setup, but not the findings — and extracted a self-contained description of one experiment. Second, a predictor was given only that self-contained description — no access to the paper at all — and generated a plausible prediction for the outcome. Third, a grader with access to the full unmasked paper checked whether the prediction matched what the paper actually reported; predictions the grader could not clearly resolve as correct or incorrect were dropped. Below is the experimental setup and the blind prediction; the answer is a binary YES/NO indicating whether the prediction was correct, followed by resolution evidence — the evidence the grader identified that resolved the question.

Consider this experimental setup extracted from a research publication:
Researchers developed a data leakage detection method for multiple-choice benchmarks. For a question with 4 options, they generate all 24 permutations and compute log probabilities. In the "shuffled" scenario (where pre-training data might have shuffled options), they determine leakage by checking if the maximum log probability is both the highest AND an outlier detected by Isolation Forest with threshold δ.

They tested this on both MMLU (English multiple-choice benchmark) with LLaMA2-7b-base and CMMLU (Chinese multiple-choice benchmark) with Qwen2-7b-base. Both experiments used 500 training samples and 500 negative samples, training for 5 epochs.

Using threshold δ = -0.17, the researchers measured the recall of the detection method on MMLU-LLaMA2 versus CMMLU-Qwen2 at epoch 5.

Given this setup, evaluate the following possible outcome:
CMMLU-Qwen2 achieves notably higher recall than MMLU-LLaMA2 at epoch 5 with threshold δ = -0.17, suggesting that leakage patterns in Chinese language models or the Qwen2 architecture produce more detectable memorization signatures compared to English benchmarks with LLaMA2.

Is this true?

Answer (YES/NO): NO